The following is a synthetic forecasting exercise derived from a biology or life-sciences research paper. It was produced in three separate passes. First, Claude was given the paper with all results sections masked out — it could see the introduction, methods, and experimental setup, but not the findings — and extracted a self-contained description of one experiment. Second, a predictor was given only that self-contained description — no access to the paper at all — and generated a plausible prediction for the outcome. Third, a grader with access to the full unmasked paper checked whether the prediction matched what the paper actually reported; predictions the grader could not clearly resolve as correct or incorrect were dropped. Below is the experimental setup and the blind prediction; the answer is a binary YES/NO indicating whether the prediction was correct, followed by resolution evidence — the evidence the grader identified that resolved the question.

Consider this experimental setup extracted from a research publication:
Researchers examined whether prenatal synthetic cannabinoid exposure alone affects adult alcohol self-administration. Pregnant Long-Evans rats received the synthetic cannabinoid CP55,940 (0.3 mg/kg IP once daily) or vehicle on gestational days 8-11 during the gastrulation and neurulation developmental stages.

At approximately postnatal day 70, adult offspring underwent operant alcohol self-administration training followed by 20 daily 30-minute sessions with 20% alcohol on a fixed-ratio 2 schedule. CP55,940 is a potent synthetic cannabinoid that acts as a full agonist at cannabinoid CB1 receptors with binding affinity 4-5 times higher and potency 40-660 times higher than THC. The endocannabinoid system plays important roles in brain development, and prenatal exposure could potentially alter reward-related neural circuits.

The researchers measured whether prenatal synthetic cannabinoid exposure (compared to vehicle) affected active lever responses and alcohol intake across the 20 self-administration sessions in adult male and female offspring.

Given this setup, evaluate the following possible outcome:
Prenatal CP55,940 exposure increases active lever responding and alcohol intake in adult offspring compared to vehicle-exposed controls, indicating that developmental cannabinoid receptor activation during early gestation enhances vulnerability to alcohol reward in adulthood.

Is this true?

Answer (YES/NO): NO